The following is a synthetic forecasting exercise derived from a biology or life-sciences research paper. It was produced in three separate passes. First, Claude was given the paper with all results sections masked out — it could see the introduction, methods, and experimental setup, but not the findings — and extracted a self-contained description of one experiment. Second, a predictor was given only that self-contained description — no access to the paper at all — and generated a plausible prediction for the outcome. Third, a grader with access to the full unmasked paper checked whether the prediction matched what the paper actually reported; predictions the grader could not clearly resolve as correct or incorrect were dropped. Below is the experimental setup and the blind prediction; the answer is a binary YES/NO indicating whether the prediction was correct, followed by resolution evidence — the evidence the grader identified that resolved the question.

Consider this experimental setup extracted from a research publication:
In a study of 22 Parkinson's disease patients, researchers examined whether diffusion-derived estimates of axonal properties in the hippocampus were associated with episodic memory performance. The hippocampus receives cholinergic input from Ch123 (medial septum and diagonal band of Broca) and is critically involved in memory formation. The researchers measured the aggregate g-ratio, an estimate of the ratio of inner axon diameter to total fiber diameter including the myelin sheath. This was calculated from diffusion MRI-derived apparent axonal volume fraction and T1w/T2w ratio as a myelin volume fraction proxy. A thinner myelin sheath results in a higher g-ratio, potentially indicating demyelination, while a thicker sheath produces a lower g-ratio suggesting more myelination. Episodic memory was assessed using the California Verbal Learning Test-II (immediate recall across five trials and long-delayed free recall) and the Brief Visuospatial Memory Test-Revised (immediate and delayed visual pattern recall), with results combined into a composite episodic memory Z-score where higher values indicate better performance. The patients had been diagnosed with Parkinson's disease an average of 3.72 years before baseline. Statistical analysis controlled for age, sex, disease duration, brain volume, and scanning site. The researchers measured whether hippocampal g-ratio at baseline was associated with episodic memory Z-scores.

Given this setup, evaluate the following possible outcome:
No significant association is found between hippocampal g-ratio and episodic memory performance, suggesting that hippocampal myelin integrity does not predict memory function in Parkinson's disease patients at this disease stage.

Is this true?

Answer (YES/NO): YES